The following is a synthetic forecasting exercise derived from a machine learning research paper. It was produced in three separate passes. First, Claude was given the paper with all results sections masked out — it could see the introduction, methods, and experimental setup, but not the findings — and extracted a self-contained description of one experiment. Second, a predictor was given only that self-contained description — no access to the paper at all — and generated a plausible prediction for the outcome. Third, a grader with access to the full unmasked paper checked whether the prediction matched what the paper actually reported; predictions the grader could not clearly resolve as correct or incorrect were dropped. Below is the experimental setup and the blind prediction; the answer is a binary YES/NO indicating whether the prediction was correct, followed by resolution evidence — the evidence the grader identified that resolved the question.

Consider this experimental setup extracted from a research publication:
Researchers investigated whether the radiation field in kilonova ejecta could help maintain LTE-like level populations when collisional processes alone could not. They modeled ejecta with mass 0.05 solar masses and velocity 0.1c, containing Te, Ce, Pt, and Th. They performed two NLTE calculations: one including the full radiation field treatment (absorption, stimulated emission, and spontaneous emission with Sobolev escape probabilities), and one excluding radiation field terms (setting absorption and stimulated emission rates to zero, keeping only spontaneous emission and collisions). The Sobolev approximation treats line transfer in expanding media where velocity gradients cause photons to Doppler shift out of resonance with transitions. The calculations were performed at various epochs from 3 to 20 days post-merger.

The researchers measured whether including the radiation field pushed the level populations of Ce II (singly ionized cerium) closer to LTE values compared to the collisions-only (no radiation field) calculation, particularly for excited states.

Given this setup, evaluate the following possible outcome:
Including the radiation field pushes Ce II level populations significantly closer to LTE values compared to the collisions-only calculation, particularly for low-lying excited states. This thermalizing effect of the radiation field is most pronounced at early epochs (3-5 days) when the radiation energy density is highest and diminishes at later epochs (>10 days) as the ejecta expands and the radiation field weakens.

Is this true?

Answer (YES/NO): NO